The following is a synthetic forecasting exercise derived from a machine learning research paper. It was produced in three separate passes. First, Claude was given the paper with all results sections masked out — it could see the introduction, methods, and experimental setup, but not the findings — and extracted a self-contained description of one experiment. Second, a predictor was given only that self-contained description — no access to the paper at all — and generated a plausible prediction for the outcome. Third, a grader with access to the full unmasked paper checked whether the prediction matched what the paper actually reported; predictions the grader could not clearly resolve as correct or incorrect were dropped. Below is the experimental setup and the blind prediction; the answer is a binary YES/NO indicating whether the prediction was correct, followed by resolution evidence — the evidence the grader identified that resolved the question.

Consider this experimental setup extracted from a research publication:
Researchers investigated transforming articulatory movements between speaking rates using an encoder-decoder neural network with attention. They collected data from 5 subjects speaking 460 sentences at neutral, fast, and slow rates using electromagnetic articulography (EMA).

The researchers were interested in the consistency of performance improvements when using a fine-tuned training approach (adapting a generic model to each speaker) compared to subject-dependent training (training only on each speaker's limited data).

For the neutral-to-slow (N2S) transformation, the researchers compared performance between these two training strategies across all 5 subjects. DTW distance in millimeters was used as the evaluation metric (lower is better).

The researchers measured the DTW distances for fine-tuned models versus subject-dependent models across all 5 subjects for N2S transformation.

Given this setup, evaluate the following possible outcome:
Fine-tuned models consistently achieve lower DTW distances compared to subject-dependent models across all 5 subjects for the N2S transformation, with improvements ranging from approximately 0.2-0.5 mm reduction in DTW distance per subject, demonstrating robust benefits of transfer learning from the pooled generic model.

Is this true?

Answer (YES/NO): NO